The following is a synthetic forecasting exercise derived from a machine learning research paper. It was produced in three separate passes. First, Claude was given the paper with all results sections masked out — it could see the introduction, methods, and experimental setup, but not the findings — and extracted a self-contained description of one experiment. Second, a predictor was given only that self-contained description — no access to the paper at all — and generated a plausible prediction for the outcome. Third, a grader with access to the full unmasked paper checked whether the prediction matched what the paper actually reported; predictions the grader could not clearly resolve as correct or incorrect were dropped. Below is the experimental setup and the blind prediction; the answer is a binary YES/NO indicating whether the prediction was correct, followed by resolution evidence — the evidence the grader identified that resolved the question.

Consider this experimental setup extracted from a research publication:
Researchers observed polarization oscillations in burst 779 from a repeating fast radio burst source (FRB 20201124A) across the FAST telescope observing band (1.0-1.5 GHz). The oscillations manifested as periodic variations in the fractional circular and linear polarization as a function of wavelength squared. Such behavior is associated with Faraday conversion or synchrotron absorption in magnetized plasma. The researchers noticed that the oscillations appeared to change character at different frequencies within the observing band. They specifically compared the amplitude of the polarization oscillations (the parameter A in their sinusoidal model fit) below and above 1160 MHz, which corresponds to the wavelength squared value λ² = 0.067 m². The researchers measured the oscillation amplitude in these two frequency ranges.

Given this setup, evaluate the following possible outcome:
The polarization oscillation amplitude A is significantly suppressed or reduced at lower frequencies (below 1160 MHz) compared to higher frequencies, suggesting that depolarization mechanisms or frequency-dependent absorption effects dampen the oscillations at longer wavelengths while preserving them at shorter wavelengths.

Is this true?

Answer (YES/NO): NO